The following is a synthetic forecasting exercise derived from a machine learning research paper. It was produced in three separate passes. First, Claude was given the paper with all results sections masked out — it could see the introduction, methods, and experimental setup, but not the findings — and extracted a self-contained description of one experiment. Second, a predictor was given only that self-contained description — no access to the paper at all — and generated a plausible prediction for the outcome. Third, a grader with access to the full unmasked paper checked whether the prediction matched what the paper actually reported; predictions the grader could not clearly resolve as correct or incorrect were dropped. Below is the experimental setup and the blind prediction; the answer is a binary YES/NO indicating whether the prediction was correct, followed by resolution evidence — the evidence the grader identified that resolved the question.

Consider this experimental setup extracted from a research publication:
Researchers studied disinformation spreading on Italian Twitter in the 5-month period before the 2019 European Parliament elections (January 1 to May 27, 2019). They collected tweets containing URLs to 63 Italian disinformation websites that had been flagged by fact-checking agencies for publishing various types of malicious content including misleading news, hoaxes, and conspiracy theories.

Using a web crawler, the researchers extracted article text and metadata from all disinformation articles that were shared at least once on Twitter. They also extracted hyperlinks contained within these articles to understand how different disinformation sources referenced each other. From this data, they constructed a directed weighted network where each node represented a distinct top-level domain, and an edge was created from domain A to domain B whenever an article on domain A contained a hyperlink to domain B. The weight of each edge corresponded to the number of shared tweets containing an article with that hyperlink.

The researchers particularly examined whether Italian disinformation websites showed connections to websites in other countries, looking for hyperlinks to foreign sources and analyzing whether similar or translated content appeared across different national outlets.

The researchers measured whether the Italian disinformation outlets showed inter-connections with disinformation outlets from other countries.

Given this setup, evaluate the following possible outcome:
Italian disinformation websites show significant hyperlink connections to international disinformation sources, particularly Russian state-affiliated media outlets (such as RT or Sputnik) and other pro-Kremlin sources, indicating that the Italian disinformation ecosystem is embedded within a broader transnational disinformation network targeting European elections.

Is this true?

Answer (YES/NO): YES